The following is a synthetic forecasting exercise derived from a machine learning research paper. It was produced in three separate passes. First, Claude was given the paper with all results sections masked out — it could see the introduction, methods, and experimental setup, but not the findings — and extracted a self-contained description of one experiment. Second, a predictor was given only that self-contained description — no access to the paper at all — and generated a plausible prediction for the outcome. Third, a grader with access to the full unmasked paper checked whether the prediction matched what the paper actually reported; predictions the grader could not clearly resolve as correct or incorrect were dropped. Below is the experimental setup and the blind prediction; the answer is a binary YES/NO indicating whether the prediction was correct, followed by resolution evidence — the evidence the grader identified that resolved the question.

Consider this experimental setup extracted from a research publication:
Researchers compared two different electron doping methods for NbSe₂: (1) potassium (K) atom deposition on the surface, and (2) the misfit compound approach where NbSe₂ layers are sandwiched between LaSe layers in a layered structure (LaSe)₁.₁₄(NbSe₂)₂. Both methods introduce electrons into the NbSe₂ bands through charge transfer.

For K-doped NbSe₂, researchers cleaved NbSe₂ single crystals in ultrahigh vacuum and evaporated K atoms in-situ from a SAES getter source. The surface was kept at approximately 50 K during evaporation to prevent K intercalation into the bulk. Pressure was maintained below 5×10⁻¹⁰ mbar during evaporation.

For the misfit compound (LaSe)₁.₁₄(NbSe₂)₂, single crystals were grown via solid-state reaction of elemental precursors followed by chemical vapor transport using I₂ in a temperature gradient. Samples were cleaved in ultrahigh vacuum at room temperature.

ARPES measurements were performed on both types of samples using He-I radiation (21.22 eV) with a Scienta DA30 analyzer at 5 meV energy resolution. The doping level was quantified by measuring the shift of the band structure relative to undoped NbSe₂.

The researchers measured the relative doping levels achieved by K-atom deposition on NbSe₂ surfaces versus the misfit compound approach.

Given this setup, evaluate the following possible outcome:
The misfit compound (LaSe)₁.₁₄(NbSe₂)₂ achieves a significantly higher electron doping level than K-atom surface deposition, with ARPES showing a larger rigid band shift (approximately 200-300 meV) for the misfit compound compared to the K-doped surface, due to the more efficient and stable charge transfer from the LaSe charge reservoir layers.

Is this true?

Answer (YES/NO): NO